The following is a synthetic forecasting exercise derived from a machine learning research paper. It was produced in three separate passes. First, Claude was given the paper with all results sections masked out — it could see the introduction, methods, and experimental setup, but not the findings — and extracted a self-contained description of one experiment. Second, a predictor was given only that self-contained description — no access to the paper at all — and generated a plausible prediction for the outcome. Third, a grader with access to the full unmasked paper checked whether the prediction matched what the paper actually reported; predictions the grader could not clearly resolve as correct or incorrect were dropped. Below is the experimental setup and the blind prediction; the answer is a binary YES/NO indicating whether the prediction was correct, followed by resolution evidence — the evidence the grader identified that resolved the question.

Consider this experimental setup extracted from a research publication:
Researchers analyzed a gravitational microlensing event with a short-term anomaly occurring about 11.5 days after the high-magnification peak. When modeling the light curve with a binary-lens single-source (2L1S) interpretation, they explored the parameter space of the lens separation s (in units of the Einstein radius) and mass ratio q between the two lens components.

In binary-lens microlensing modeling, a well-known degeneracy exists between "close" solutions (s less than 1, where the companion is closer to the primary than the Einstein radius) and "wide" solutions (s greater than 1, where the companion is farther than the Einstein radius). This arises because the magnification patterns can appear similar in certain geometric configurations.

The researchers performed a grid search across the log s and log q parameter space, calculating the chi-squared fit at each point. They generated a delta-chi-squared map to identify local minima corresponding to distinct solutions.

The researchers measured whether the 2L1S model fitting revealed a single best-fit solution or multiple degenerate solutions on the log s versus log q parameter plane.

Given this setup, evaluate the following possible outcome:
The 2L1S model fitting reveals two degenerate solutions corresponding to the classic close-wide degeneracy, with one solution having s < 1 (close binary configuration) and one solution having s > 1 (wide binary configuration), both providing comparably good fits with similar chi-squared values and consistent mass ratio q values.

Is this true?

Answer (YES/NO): NO